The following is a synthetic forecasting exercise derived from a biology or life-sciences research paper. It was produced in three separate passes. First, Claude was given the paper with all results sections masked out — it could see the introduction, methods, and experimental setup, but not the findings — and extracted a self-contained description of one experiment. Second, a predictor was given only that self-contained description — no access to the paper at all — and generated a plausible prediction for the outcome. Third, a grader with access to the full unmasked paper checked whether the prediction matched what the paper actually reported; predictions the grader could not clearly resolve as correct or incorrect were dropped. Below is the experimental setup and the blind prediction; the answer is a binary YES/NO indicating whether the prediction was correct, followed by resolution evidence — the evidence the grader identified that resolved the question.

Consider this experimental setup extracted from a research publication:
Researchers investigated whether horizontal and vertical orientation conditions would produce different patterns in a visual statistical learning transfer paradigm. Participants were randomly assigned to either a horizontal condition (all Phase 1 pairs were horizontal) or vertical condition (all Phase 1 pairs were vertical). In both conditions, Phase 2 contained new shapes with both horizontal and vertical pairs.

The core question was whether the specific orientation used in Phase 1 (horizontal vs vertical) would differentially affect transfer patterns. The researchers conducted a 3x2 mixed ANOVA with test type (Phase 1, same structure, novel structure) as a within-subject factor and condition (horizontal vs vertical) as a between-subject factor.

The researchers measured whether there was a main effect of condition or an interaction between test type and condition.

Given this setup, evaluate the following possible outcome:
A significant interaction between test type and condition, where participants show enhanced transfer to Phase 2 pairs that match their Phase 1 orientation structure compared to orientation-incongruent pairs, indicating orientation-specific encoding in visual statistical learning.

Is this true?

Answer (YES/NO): NO